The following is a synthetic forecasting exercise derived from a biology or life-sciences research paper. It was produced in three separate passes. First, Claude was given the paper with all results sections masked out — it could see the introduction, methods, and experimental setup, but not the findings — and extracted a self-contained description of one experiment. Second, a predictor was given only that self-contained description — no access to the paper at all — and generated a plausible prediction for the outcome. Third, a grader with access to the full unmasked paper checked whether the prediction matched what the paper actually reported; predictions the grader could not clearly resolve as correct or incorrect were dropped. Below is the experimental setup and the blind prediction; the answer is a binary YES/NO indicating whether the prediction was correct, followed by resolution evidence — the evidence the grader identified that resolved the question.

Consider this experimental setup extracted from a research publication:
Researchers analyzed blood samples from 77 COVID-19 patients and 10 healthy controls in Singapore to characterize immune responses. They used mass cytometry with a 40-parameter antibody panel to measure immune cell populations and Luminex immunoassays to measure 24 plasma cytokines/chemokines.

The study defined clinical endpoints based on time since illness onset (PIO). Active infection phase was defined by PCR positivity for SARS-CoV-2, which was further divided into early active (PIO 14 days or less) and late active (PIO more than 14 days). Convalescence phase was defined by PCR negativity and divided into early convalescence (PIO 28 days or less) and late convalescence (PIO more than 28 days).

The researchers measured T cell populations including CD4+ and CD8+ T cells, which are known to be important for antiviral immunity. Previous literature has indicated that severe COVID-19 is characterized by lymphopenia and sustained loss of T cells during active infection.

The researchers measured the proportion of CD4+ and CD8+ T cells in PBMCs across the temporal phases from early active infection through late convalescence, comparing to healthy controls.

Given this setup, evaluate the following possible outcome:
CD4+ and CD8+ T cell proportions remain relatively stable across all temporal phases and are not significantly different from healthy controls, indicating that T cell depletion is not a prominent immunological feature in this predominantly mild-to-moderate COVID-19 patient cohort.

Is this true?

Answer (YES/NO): NO